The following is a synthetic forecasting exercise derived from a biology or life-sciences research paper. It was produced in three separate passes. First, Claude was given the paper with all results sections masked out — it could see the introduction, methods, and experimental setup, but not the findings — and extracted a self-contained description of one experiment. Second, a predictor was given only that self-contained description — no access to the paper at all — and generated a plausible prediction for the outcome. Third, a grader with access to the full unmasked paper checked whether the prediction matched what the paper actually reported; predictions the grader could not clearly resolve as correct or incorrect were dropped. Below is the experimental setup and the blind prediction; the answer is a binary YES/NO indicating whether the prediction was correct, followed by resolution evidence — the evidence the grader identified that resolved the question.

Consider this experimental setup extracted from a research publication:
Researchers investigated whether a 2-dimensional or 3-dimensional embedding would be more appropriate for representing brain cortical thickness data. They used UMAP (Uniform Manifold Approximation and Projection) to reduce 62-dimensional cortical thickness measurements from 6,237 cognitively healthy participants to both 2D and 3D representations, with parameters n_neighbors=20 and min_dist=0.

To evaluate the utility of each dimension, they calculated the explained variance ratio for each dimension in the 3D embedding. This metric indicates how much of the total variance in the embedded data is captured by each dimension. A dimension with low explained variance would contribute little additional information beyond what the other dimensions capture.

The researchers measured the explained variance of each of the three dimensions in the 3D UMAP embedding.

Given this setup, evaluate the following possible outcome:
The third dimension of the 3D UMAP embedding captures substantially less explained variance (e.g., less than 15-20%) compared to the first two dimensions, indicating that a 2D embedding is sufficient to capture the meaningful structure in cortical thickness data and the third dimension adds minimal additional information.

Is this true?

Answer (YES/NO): YES